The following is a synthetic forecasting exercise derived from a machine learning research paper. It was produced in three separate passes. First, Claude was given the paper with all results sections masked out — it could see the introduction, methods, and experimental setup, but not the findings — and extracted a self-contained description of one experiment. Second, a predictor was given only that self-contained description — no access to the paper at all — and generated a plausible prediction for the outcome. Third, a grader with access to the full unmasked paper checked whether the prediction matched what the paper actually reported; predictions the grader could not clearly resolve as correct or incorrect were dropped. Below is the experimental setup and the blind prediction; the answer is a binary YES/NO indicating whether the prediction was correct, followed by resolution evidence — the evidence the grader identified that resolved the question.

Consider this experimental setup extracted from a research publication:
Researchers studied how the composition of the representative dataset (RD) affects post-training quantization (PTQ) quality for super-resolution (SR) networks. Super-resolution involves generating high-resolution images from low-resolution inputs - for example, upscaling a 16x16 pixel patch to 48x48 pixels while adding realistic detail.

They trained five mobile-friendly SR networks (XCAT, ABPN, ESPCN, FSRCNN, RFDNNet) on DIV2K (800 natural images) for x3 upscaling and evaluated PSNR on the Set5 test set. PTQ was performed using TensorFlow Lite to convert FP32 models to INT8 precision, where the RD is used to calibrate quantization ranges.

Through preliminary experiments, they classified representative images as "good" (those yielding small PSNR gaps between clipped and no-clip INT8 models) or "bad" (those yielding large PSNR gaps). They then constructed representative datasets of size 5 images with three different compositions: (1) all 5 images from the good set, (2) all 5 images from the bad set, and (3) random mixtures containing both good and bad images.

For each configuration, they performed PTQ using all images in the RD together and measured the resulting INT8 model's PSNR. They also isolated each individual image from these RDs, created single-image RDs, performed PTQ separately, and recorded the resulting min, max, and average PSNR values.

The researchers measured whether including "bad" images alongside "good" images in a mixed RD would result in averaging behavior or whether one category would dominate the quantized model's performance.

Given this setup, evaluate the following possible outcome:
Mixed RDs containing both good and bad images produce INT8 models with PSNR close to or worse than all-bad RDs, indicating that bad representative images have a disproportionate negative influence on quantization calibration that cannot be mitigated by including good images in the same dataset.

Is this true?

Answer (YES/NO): YES